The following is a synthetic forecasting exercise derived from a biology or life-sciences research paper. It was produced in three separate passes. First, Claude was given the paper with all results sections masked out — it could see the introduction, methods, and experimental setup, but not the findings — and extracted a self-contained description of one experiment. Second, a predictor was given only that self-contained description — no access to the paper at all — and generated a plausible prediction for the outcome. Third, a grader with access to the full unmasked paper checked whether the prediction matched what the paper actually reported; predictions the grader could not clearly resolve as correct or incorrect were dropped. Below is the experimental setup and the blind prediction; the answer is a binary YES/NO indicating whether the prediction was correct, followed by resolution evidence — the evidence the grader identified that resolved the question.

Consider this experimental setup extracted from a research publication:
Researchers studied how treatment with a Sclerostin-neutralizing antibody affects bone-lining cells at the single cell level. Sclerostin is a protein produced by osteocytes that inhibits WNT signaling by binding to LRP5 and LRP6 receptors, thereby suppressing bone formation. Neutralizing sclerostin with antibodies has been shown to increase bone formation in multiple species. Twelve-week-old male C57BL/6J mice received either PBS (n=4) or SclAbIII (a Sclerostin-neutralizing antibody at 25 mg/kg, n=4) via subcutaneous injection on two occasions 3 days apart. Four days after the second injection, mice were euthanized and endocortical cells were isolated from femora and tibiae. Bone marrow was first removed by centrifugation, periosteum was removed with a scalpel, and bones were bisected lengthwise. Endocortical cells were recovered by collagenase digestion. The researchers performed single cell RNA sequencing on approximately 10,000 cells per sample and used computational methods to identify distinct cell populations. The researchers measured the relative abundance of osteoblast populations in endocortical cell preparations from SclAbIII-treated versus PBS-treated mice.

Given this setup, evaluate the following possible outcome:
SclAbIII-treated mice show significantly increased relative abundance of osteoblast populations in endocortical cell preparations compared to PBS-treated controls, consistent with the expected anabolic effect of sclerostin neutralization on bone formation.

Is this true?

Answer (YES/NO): NO